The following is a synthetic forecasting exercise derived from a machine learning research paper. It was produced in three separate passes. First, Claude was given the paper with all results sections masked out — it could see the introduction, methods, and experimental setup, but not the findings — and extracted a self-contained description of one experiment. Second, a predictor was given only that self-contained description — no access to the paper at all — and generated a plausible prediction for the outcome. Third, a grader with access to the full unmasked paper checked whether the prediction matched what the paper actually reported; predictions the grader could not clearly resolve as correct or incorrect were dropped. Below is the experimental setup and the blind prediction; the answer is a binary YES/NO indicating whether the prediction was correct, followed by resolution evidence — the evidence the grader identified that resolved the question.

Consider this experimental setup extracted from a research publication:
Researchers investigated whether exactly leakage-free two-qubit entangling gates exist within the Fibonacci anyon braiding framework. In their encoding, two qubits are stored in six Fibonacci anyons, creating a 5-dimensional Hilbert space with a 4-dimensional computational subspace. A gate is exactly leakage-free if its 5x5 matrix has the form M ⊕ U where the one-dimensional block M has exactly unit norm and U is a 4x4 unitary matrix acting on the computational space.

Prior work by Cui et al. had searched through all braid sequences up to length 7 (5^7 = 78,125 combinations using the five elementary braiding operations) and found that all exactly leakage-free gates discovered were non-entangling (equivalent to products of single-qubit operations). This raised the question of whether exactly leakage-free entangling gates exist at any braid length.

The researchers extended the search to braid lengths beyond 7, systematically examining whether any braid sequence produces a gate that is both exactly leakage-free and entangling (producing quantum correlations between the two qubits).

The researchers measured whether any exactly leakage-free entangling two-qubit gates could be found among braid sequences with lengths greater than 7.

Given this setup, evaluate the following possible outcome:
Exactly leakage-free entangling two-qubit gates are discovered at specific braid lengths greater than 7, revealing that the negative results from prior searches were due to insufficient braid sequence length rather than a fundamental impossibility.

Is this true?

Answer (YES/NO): NO